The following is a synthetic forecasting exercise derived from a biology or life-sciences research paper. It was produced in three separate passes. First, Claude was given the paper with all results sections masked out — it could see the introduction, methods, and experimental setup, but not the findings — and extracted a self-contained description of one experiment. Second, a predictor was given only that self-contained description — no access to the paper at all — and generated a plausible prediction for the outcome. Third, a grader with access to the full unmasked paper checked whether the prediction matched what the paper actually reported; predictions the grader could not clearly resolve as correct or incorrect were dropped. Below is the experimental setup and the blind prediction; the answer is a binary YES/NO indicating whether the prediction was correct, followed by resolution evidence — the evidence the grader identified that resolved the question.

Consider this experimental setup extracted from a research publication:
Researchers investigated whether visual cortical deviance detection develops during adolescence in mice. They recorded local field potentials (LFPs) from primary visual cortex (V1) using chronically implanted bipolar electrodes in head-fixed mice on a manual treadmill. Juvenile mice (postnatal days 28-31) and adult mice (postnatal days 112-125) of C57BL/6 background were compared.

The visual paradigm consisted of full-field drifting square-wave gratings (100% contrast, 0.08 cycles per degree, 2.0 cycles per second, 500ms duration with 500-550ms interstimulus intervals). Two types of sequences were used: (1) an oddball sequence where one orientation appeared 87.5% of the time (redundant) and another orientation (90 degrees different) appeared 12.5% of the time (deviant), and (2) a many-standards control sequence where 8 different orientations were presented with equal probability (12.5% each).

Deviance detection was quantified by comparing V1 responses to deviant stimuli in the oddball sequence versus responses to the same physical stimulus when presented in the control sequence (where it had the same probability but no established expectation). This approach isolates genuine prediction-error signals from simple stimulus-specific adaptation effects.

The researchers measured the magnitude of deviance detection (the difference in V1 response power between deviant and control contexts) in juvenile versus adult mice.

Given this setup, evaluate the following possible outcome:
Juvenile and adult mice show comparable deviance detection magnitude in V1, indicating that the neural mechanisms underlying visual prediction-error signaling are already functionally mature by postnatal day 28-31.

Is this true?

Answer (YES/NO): NO